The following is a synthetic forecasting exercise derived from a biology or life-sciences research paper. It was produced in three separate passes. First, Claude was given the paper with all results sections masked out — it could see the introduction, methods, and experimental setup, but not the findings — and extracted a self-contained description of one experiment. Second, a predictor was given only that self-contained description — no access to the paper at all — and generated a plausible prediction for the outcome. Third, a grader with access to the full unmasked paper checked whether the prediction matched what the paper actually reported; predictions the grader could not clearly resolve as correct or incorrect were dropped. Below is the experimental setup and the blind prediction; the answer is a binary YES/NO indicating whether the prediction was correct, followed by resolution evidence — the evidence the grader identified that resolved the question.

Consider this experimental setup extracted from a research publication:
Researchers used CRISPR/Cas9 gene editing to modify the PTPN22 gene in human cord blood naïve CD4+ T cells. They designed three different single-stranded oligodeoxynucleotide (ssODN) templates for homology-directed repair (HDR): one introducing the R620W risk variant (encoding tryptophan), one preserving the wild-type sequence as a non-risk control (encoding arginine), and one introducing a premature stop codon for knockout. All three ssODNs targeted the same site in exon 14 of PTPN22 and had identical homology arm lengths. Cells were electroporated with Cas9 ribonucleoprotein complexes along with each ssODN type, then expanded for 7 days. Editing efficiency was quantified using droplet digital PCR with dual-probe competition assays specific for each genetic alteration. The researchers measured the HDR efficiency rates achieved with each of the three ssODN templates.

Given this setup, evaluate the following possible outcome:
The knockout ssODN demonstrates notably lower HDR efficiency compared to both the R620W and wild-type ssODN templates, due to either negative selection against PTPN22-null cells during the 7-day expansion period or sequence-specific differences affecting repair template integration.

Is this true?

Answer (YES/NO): NO